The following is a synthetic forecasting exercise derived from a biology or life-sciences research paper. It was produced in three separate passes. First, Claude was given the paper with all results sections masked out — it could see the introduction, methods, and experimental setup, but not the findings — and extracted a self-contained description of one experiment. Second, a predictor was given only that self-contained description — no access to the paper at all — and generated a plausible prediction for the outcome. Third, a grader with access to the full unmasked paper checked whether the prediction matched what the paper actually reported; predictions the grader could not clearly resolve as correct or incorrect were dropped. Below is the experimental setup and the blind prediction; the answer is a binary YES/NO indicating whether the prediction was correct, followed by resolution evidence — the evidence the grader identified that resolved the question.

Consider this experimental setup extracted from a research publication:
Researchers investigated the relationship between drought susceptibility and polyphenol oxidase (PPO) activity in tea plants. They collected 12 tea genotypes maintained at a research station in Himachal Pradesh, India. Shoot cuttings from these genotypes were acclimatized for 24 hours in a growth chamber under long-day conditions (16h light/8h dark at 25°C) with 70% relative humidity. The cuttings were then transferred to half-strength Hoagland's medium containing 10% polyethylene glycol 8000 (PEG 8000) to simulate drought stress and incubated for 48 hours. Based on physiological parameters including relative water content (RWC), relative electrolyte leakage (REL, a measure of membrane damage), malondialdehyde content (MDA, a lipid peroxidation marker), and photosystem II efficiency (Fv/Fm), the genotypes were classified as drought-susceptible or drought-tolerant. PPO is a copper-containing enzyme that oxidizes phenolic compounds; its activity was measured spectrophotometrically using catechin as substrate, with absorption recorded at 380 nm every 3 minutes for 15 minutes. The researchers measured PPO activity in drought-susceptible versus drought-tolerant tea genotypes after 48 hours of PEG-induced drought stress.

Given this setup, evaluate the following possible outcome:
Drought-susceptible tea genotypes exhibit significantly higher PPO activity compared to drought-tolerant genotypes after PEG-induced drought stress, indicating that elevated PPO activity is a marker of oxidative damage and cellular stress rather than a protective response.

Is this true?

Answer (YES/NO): YES